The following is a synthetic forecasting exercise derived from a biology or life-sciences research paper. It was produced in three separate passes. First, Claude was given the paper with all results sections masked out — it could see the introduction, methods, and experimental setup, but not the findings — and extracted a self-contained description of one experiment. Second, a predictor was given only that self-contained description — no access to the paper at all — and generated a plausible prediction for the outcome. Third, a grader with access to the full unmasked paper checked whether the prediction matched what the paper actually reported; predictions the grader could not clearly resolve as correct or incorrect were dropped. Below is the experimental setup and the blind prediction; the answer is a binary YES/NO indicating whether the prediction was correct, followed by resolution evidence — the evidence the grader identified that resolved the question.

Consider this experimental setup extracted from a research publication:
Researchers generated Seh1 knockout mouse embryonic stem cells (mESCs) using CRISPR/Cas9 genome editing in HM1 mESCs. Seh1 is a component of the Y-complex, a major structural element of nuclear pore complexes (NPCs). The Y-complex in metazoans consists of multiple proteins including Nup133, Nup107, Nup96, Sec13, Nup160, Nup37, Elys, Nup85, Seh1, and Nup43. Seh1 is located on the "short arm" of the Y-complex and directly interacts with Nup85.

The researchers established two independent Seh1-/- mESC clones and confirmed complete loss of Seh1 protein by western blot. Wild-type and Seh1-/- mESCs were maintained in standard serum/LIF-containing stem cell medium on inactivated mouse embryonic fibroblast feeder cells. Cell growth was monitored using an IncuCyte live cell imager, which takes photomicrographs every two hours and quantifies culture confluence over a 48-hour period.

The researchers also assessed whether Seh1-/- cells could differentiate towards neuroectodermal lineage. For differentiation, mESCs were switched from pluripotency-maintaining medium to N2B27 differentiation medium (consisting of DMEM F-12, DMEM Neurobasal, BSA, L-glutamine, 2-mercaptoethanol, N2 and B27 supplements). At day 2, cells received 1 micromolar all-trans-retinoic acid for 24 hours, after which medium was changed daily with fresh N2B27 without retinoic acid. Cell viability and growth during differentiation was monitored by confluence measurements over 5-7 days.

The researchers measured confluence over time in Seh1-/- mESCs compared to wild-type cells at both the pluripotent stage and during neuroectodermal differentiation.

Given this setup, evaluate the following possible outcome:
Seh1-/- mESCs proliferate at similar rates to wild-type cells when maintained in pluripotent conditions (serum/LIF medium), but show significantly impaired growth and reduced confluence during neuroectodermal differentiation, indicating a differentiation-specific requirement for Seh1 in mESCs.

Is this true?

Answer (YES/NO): NO